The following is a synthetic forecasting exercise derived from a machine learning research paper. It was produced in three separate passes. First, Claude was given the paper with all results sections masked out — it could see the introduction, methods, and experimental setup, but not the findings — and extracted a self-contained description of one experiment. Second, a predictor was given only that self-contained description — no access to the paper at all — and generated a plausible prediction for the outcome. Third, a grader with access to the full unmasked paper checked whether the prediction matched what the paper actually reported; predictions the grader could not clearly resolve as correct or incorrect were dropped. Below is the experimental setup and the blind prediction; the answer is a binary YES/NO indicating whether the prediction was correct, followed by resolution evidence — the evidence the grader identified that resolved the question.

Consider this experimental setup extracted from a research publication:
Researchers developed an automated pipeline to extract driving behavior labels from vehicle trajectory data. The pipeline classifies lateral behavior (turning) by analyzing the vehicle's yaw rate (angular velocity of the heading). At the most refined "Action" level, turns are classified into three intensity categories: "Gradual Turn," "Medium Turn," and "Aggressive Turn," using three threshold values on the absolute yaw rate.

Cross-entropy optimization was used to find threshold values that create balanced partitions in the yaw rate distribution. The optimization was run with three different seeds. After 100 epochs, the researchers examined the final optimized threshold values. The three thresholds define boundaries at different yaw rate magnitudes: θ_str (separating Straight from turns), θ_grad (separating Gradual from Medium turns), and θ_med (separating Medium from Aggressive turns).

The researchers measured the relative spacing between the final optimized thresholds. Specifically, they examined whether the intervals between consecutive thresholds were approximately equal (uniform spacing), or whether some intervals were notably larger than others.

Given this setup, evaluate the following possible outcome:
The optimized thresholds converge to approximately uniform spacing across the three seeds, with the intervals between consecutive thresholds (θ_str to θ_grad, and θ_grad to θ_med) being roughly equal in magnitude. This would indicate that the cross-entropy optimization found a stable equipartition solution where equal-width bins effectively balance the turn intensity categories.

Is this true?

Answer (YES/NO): NO